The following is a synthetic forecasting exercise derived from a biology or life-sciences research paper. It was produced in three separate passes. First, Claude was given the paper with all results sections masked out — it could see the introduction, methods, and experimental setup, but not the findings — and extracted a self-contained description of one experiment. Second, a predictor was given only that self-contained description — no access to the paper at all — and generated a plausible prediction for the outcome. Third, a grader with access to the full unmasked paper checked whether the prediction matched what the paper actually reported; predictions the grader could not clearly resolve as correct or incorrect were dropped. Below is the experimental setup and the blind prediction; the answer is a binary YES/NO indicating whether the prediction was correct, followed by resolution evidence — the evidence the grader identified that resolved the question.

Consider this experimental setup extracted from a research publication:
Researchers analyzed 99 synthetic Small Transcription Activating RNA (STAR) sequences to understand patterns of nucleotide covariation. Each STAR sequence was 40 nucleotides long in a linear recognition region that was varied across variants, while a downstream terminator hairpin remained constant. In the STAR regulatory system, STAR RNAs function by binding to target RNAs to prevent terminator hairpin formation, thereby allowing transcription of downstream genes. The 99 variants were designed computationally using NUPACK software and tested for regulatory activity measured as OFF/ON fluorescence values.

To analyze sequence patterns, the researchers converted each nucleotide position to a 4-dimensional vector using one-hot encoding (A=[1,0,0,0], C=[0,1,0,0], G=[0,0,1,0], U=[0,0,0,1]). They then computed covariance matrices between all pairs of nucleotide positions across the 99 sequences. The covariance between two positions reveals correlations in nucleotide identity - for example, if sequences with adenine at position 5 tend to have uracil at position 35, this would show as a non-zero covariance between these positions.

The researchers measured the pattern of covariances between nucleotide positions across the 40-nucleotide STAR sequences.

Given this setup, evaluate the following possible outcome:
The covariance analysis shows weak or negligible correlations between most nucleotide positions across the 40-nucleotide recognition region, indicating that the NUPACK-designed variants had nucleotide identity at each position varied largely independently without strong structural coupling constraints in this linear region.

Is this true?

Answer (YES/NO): NO